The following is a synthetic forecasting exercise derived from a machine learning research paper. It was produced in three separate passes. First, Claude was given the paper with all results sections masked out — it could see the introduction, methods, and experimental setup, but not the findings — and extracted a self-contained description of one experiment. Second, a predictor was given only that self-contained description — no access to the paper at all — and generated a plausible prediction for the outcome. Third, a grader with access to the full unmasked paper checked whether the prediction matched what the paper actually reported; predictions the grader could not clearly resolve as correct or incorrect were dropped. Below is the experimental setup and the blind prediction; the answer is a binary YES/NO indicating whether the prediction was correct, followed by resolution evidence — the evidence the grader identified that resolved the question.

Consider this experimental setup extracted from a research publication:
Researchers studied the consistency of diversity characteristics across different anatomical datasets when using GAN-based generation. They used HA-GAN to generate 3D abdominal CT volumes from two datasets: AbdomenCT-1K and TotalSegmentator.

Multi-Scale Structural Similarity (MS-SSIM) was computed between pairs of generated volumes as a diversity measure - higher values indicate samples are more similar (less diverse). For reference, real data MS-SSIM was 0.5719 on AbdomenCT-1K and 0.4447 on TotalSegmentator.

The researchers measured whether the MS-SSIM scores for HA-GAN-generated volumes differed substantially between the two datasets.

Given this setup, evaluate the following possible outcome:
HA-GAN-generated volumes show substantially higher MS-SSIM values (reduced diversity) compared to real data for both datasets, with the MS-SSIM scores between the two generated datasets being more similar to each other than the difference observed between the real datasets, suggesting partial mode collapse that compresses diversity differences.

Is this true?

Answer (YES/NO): YES